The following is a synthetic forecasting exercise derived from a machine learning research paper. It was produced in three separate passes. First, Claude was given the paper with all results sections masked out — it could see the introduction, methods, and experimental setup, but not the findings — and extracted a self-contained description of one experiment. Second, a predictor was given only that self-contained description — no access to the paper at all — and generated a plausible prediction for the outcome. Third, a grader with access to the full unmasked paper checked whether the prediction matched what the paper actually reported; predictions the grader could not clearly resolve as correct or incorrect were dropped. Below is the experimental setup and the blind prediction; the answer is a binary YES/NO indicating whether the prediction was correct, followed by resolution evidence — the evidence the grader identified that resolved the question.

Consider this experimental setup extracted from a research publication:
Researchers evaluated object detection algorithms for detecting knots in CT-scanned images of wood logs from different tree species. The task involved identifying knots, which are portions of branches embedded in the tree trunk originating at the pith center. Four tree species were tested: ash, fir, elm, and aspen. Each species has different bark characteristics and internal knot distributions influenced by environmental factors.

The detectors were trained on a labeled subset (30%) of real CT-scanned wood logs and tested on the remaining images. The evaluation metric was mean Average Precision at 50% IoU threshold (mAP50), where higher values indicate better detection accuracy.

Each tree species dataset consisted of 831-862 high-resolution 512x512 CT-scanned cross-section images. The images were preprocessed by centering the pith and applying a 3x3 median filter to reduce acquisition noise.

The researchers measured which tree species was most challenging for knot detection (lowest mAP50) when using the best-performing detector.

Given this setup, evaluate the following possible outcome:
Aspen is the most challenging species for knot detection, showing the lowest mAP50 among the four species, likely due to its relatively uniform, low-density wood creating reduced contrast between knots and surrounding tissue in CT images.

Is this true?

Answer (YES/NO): YES